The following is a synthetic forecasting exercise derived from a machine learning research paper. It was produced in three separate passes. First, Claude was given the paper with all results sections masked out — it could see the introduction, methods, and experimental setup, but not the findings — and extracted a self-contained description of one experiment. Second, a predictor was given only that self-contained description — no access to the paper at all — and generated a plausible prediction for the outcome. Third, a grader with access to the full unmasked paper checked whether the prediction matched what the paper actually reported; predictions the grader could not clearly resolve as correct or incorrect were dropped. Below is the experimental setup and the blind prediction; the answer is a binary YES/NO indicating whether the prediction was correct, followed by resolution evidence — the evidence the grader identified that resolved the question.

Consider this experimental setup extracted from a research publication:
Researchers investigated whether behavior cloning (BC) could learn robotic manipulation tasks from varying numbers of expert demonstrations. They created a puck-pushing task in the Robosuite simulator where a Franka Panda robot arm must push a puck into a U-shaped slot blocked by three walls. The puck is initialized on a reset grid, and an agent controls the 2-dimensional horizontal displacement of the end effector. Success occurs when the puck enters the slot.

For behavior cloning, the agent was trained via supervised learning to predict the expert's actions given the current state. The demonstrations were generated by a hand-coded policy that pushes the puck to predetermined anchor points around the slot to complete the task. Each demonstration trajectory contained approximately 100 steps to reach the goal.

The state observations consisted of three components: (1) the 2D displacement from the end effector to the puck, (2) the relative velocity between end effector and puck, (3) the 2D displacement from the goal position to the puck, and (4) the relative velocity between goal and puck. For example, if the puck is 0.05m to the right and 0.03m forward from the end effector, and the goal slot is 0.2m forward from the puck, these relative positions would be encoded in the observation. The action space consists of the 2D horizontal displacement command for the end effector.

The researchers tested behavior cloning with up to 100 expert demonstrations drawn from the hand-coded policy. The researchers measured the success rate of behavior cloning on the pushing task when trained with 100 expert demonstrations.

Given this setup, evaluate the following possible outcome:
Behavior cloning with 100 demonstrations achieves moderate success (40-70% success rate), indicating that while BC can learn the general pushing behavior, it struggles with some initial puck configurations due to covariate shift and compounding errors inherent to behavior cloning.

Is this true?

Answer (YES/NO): NO